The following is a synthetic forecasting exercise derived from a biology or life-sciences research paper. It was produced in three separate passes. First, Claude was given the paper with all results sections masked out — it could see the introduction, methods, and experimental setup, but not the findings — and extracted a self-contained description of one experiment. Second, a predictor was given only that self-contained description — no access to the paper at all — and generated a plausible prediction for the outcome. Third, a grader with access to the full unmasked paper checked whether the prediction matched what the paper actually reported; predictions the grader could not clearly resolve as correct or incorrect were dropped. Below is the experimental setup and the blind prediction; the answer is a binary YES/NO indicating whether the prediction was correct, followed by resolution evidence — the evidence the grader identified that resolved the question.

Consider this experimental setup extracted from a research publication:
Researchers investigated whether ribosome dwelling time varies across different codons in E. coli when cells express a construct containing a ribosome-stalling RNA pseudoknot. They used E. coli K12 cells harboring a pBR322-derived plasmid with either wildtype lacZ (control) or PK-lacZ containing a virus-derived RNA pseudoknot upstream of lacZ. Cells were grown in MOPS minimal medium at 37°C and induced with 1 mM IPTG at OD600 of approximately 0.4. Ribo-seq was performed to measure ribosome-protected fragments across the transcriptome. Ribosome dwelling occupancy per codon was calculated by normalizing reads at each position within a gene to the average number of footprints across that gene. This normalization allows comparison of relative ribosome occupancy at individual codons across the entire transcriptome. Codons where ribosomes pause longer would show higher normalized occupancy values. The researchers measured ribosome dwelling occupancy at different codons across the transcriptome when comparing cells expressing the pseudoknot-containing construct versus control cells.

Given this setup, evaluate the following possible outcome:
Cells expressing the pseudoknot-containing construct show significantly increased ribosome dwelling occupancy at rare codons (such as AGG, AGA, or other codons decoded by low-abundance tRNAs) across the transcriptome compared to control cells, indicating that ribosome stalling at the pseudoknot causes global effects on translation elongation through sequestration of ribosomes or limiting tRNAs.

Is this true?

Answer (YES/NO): YES